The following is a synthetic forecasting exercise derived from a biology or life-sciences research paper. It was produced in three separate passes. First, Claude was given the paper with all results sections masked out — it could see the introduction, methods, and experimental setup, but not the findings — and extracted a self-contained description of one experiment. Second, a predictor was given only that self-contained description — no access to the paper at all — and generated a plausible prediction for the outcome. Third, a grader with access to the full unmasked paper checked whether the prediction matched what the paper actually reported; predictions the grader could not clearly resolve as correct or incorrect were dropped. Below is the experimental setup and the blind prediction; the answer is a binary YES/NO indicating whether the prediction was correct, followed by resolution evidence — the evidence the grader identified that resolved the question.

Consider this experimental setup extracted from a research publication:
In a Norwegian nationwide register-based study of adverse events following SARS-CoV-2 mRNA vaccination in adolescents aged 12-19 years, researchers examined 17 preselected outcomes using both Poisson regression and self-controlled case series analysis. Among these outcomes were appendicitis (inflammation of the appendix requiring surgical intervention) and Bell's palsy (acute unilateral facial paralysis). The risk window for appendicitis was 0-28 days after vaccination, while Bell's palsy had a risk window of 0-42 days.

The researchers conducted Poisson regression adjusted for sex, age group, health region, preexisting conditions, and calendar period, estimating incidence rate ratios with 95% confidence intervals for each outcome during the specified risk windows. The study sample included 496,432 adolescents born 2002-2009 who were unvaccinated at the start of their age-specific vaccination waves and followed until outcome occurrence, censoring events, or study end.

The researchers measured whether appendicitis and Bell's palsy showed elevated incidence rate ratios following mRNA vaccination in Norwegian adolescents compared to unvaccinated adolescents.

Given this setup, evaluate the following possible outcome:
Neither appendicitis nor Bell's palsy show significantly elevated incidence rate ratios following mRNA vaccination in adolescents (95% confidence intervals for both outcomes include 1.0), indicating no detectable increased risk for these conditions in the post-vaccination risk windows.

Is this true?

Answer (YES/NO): YES